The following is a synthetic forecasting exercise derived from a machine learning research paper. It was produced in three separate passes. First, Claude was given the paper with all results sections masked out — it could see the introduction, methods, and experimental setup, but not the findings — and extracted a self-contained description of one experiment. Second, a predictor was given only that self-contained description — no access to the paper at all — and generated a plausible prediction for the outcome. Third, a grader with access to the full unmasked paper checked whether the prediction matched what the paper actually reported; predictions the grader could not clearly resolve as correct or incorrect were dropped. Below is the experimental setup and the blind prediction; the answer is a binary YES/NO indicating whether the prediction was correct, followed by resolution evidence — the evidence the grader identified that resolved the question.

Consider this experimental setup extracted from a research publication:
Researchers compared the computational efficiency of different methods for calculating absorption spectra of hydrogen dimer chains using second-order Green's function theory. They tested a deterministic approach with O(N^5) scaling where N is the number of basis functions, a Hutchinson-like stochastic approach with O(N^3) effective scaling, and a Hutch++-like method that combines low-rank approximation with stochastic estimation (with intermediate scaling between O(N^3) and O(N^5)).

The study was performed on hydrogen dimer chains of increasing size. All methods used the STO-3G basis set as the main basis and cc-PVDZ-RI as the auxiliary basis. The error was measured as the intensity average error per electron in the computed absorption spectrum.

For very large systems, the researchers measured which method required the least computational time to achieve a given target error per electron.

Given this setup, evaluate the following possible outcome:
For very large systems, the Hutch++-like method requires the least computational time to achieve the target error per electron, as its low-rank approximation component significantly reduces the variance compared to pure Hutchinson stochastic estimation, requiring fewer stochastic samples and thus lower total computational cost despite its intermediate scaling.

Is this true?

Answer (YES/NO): NO